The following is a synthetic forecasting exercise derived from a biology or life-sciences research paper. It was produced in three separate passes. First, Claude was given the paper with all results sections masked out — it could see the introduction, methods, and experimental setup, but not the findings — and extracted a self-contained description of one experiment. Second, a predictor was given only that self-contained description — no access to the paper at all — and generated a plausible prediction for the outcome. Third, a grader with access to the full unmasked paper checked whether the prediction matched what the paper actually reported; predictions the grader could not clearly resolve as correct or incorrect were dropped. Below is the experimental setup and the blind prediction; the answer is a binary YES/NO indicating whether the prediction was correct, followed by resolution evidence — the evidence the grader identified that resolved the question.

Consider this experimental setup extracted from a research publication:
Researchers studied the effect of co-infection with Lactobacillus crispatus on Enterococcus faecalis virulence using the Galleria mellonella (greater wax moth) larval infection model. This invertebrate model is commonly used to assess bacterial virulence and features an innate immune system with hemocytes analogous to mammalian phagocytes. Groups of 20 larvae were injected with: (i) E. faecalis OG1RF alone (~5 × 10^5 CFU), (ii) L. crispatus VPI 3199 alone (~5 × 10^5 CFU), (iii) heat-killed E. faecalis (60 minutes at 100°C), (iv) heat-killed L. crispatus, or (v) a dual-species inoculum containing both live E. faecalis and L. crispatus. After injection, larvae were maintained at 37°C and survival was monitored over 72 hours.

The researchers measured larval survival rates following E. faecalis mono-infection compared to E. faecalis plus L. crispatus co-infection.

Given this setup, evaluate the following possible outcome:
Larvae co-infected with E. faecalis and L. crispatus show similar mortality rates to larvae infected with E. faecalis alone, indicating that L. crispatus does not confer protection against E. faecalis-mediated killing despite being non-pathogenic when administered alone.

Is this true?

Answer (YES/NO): NO